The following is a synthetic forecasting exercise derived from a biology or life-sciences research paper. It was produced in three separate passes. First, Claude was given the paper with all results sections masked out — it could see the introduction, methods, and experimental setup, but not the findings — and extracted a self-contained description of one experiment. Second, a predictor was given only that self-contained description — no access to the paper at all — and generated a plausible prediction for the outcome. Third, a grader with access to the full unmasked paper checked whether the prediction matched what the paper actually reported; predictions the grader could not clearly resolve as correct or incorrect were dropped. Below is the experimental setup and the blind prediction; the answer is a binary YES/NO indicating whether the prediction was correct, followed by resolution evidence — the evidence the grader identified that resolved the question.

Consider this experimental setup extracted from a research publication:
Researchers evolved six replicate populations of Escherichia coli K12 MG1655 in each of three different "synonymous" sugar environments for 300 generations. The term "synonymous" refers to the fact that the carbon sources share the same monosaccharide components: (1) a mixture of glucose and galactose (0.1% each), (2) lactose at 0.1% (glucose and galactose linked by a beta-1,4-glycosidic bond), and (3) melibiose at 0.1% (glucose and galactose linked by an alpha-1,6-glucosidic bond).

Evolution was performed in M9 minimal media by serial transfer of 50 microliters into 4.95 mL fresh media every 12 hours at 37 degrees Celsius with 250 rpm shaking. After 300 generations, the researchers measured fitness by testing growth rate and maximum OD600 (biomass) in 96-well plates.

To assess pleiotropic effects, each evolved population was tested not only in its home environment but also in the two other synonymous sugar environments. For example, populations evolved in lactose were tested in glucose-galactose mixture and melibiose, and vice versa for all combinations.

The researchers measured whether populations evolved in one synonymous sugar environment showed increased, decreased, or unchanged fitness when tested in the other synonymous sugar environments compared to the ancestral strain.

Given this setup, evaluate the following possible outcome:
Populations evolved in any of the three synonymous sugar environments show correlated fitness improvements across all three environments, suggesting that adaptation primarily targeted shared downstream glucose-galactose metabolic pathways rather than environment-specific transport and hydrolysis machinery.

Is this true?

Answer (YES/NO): NO